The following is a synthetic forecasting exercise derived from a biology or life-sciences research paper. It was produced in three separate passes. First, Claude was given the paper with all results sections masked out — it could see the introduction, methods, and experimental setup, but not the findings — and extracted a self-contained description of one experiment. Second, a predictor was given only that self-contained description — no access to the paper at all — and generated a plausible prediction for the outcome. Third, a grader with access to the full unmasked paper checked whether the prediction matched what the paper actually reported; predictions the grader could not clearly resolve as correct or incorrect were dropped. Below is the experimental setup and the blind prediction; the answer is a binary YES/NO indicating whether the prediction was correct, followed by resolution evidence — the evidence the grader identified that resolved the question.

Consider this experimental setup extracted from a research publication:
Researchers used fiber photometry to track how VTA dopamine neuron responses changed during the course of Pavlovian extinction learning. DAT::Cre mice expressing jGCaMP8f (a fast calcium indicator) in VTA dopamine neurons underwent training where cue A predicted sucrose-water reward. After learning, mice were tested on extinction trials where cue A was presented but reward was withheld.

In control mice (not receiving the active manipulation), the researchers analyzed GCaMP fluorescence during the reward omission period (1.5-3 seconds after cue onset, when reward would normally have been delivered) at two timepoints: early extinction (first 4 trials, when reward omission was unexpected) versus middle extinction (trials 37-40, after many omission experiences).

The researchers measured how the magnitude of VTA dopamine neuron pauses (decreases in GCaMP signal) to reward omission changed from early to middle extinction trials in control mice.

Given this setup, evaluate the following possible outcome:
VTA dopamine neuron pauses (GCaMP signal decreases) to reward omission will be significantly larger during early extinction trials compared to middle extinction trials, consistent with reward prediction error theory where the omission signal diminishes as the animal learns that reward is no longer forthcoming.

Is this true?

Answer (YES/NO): YES